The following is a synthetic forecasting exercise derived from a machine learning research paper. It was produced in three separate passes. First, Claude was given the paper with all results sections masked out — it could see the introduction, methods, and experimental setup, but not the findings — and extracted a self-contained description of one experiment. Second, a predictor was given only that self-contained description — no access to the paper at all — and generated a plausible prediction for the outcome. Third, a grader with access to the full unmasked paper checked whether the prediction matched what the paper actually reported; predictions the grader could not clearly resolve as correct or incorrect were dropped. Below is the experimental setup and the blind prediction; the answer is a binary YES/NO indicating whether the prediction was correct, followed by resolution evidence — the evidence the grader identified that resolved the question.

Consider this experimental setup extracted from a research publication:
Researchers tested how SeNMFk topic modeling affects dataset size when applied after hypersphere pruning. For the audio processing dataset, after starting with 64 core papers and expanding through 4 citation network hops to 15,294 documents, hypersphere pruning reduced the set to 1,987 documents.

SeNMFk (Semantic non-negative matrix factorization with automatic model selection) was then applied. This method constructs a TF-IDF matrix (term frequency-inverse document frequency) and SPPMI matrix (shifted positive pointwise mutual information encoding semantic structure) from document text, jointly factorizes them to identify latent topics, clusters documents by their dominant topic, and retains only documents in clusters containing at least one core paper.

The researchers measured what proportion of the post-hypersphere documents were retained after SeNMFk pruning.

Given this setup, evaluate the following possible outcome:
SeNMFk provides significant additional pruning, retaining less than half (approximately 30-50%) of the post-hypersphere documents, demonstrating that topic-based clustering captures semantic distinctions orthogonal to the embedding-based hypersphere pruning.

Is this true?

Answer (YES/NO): NO